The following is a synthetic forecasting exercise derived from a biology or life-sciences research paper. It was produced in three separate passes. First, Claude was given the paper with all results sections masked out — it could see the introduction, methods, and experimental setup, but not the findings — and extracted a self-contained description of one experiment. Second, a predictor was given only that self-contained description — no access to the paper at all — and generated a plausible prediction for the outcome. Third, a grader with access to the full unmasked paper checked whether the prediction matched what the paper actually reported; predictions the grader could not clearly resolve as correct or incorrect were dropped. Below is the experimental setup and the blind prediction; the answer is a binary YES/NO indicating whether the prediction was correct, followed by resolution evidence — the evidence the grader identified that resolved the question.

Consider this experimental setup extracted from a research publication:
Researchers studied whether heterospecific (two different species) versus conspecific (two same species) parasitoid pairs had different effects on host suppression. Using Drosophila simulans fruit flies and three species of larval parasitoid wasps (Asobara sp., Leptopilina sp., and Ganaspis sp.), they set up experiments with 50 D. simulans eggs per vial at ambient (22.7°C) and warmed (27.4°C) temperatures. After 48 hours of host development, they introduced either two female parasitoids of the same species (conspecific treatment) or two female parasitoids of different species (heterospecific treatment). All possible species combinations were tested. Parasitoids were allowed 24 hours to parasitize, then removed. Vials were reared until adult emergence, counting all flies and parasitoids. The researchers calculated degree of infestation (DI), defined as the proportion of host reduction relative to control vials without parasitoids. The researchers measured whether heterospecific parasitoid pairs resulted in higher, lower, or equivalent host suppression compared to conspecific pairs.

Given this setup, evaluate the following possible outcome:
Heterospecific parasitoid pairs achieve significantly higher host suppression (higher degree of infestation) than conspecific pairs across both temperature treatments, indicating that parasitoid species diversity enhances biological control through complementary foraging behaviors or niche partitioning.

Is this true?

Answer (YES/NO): NO